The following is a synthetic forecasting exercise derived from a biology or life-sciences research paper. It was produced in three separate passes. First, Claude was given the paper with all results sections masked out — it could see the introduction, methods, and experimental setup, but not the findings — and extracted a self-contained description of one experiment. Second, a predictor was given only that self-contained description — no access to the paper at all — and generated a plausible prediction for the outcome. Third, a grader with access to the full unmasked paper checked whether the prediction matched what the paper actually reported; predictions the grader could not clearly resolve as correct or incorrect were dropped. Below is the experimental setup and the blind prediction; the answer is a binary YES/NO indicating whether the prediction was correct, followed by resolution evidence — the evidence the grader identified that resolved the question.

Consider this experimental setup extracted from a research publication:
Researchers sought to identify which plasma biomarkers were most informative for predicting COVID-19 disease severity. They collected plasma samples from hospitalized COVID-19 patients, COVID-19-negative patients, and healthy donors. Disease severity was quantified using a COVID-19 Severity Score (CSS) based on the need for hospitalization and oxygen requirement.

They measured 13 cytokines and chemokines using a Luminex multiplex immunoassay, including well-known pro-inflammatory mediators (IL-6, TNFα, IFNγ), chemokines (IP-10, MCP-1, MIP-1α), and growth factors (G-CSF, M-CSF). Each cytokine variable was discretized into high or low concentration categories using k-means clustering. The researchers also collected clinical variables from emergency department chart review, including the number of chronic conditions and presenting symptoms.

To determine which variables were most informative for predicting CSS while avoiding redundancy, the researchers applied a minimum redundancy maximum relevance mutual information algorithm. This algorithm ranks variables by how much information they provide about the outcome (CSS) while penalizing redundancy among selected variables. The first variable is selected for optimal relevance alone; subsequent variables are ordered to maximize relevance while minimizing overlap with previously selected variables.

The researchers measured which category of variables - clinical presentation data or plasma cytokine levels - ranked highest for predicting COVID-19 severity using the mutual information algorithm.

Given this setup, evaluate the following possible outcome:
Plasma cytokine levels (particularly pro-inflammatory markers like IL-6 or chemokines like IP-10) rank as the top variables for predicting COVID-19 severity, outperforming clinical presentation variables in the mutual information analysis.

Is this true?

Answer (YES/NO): NO